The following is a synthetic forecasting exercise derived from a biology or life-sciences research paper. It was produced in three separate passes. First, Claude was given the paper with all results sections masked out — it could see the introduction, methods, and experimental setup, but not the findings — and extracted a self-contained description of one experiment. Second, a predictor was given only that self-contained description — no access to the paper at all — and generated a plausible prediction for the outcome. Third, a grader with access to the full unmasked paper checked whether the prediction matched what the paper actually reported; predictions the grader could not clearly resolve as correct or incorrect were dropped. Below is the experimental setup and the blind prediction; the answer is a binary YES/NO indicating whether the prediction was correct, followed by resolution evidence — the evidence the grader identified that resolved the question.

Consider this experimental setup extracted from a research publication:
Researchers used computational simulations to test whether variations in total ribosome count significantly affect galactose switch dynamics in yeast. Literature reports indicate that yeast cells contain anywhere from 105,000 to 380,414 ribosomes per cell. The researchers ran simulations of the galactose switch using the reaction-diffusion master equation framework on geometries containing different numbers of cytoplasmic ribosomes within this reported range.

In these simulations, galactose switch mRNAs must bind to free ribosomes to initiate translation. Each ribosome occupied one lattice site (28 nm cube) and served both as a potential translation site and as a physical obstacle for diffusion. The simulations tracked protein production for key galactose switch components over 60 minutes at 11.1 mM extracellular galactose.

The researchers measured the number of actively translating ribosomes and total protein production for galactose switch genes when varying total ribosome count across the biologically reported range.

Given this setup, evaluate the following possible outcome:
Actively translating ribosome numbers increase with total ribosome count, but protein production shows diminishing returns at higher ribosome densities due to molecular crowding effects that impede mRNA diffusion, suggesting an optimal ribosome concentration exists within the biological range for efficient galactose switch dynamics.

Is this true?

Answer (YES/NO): NO